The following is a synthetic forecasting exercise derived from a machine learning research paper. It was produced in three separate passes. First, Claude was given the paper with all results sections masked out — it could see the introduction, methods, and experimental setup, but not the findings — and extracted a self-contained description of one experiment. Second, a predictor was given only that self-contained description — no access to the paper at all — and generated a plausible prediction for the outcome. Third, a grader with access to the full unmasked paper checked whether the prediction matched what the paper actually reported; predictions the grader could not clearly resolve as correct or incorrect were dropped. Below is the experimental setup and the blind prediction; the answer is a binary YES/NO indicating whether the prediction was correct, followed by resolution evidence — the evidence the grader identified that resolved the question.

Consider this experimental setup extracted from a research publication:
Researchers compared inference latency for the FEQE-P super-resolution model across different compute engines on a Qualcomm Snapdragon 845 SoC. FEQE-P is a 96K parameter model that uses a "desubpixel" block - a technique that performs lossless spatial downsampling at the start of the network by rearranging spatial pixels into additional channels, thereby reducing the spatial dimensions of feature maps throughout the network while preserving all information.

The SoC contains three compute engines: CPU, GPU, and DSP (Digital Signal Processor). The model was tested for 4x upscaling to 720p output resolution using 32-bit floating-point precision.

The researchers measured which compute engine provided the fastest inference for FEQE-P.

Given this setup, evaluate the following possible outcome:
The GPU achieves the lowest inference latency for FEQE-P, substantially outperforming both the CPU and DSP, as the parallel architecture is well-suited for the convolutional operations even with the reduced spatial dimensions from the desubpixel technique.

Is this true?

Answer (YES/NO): YES